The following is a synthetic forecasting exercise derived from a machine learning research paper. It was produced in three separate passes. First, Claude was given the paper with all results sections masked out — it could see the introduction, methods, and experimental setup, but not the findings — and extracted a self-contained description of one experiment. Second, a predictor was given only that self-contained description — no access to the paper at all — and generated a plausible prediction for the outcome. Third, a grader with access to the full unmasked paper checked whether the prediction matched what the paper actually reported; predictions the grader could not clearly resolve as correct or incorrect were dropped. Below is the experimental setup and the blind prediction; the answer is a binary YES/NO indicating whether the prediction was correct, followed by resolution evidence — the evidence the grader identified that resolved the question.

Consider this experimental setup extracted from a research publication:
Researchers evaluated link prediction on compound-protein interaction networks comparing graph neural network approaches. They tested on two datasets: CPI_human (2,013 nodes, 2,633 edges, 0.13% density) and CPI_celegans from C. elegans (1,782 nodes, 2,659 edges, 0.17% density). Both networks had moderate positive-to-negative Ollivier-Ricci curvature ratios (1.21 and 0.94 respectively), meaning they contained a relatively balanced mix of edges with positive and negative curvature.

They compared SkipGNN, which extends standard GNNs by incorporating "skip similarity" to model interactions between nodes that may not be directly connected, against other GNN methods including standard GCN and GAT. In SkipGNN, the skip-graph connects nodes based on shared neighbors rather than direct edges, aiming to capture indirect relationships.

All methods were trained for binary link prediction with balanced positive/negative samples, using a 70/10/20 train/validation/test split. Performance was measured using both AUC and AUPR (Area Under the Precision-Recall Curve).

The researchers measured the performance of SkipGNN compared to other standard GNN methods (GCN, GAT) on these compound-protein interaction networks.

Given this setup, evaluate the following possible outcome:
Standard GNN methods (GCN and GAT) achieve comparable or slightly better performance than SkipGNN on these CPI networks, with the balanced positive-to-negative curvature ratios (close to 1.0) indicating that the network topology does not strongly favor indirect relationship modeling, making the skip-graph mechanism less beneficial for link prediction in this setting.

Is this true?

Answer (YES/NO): NO